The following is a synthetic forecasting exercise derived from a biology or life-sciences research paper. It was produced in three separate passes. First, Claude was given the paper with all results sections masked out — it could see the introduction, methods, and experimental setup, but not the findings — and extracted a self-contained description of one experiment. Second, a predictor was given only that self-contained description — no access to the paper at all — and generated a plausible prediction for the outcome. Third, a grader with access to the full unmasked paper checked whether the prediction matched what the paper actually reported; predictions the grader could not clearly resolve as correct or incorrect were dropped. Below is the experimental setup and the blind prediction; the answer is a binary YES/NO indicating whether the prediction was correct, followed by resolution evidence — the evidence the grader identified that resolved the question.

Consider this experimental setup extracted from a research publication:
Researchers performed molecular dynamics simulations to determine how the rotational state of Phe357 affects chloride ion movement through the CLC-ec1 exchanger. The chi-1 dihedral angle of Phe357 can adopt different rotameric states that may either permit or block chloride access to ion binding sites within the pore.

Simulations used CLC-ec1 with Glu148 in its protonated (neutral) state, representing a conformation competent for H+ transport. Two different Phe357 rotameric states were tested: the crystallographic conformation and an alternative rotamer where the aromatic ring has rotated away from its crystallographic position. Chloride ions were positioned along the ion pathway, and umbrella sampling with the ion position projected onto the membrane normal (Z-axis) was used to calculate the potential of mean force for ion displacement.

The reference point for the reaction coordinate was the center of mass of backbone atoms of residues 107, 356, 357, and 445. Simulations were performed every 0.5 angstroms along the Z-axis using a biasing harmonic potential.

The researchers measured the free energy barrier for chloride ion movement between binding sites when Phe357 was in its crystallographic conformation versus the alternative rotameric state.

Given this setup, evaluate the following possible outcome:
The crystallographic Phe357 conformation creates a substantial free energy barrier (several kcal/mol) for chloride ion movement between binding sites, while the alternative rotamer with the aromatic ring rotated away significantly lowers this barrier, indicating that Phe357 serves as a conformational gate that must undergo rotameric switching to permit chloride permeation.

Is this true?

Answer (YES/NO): NO